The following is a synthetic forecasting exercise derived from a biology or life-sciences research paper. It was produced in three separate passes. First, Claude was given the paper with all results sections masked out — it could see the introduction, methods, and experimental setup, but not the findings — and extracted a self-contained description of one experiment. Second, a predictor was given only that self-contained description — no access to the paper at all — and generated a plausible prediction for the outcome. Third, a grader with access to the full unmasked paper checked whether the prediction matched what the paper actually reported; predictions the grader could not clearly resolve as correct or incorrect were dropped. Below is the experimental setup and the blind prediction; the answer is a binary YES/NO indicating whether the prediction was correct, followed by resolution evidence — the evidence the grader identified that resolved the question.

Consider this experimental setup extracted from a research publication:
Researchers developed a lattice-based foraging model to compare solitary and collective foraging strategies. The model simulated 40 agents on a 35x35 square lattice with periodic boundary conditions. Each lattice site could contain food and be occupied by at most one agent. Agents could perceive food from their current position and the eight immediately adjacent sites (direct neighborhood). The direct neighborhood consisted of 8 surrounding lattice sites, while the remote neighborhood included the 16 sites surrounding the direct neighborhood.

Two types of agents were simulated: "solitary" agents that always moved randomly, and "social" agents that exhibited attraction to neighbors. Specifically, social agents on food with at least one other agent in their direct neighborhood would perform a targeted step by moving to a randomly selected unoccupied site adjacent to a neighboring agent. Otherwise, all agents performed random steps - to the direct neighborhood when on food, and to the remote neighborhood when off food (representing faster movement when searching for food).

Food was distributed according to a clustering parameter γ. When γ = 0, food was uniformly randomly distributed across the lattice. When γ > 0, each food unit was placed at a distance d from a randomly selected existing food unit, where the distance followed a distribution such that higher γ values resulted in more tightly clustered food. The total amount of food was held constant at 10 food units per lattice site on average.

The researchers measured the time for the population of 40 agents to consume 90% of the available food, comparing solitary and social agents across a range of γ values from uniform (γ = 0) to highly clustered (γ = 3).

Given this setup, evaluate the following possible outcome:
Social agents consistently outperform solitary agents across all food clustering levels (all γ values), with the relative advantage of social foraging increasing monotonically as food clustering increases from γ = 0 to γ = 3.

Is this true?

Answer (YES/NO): NO